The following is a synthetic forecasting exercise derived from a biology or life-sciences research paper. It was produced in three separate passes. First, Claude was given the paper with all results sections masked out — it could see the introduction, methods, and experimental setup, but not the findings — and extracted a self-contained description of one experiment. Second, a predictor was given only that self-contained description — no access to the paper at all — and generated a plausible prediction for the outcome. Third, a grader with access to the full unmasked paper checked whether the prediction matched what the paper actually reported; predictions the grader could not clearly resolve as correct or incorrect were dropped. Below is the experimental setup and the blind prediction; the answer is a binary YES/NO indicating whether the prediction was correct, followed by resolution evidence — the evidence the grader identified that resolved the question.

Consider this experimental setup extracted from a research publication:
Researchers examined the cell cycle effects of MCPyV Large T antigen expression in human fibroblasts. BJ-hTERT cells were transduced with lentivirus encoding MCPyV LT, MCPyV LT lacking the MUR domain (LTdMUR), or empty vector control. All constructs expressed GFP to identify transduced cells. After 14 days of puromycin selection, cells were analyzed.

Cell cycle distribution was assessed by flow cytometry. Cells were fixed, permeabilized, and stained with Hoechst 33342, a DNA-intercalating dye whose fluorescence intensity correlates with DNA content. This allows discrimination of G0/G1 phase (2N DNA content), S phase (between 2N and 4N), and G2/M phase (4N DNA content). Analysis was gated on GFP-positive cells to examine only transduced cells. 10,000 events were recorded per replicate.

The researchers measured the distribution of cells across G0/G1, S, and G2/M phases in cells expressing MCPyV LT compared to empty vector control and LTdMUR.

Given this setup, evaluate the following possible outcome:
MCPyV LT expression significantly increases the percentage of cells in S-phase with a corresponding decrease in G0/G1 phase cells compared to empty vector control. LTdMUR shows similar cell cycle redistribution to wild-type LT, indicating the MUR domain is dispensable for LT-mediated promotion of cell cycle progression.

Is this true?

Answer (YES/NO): NO